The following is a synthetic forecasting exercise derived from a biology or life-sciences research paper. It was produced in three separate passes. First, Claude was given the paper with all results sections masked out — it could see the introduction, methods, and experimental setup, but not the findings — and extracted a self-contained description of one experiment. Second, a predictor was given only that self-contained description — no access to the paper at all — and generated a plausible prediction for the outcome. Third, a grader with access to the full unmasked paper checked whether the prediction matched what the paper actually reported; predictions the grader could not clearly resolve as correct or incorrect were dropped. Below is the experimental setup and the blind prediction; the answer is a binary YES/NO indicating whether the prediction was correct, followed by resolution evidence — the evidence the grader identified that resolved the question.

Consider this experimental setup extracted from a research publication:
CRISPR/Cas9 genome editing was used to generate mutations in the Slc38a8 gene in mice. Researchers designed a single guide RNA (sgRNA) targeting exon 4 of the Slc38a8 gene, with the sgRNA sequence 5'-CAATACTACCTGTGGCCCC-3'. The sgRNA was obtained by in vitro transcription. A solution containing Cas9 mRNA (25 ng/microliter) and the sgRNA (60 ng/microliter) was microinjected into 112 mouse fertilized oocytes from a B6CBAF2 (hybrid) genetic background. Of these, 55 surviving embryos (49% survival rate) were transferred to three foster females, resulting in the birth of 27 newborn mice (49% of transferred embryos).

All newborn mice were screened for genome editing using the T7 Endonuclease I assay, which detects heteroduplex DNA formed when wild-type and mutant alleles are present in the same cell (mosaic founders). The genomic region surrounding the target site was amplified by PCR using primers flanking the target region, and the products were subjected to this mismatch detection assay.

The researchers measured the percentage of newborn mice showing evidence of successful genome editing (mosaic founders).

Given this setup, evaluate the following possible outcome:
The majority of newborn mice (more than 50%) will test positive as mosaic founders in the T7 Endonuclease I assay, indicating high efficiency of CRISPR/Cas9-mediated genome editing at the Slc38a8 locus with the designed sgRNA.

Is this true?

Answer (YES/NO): YES